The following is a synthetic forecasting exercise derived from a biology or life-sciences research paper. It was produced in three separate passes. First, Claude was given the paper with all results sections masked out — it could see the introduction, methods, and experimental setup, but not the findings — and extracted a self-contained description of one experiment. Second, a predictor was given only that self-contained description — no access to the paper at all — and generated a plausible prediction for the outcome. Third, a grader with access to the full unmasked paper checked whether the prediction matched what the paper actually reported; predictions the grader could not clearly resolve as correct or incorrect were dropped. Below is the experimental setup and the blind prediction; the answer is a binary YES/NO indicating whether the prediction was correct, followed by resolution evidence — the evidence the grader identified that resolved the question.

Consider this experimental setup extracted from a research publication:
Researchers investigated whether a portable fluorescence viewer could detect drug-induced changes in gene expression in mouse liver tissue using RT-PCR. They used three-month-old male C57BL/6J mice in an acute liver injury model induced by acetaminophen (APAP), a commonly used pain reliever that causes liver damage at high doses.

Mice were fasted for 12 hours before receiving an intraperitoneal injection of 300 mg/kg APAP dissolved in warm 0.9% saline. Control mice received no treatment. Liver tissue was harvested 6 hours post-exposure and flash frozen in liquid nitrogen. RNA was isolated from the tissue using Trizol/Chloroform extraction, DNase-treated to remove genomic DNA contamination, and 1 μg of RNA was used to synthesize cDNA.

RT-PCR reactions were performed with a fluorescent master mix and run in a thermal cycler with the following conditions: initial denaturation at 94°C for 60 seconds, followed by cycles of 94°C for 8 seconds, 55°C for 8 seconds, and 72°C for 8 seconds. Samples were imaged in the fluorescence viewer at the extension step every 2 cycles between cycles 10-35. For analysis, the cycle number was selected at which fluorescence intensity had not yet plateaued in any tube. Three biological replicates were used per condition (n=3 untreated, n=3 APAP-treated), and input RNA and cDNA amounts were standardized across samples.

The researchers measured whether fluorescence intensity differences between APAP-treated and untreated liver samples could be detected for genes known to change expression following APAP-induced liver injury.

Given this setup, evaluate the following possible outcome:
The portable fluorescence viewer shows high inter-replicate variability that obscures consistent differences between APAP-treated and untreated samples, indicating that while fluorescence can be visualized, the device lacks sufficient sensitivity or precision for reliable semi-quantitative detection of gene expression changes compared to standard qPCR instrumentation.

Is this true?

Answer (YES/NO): NO